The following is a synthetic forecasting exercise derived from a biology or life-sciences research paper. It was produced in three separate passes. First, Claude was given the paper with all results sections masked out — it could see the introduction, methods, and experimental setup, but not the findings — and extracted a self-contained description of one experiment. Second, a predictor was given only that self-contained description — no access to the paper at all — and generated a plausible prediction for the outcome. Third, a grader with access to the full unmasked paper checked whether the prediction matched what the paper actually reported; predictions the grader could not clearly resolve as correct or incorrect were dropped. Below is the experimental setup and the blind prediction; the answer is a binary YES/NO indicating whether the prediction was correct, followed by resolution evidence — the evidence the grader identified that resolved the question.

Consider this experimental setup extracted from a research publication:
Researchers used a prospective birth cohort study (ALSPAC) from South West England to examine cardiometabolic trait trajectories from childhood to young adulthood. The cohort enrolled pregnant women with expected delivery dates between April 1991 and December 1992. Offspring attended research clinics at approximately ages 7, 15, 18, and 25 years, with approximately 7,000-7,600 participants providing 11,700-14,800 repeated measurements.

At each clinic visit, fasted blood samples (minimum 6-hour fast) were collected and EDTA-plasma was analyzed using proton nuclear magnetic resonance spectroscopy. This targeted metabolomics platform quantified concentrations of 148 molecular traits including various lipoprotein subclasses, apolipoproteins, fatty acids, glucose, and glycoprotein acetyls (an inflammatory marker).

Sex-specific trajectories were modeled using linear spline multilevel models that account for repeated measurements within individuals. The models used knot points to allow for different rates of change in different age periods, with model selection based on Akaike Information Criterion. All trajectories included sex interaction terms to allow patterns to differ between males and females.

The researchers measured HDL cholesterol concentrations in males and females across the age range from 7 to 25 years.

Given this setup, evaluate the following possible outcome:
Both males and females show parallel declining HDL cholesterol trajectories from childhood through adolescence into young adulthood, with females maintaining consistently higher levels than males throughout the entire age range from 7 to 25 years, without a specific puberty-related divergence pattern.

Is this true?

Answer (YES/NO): NO